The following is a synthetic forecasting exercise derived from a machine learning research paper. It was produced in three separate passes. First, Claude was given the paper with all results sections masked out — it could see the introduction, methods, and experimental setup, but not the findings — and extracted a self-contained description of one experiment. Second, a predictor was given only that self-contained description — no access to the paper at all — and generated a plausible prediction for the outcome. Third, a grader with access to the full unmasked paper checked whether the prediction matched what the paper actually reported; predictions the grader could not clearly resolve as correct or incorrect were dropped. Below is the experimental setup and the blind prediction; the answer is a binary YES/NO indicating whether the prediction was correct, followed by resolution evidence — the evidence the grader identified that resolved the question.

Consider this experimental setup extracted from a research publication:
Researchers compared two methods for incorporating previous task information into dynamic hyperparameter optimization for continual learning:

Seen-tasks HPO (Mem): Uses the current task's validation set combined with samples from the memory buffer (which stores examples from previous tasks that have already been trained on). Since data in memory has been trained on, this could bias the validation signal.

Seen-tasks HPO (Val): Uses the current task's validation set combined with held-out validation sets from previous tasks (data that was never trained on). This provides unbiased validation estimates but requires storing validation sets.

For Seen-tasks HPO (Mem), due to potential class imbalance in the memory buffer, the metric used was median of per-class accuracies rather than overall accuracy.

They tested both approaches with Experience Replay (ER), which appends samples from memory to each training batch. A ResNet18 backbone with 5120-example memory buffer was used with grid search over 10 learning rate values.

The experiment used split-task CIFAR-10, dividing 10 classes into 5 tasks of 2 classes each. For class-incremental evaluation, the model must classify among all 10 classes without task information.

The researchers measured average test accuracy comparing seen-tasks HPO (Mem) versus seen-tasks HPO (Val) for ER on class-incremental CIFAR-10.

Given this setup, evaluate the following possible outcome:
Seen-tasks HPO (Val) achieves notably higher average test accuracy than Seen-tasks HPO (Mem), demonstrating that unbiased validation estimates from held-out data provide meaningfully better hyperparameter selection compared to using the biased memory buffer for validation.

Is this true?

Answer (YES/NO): YES